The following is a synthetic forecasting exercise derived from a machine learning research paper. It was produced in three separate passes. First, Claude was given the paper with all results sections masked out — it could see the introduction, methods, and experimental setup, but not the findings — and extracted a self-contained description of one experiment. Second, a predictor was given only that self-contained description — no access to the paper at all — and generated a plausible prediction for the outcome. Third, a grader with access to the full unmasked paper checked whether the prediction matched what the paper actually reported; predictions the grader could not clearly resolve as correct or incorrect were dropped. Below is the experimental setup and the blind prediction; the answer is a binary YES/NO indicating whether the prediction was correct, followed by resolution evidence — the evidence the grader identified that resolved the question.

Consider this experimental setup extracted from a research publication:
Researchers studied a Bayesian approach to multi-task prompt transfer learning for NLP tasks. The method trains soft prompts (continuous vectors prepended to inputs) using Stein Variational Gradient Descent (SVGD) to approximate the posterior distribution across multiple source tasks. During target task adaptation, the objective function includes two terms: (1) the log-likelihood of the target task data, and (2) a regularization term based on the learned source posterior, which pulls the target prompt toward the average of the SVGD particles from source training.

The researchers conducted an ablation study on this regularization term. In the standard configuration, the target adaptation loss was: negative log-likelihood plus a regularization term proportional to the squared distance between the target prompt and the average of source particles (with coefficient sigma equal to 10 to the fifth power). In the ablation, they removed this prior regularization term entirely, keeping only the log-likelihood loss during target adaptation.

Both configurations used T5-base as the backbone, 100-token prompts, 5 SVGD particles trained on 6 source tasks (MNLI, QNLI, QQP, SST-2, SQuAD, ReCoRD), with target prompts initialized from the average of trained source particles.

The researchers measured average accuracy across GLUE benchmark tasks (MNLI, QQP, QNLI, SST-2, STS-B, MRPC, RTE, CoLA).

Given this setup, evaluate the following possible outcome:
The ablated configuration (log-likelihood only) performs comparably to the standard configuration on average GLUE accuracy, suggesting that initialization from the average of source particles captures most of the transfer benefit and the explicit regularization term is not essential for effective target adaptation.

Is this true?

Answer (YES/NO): NO